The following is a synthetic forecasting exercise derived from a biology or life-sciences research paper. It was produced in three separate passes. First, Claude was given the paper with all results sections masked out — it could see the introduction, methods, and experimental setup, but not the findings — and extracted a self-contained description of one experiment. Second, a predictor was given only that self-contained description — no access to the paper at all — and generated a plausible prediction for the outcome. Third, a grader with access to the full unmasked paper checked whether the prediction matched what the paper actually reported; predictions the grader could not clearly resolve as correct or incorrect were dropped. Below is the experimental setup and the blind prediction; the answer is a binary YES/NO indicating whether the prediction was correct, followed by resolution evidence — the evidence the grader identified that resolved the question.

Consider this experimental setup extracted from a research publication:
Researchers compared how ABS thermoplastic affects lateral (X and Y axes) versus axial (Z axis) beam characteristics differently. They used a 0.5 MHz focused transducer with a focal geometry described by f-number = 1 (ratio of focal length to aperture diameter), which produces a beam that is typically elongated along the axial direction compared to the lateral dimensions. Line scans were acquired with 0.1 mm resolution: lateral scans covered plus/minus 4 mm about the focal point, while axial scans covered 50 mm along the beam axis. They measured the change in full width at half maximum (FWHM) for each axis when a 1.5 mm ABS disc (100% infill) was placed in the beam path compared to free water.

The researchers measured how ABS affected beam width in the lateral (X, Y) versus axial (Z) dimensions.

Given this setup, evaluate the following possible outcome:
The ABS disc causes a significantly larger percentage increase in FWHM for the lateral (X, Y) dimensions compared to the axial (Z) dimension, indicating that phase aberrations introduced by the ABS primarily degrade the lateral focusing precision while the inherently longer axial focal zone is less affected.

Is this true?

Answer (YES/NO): NO